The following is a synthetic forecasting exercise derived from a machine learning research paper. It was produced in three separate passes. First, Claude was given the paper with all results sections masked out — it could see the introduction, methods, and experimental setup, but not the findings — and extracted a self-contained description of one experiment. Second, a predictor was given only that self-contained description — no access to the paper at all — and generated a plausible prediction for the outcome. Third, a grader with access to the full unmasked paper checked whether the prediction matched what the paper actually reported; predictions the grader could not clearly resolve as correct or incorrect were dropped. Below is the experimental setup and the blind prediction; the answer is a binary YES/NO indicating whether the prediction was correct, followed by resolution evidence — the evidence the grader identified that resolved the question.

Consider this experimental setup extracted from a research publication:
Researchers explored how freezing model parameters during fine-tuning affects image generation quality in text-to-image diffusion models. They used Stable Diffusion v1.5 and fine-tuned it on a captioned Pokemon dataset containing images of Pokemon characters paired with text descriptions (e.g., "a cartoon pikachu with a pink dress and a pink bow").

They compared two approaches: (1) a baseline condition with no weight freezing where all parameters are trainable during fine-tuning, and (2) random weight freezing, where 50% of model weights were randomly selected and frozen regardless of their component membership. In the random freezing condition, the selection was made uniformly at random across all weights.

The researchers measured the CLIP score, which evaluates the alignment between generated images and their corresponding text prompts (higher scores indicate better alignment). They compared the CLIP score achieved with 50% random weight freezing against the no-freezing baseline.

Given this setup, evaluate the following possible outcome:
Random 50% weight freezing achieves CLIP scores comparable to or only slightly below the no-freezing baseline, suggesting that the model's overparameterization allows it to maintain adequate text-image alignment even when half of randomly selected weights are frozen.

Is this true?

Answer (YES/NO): YES